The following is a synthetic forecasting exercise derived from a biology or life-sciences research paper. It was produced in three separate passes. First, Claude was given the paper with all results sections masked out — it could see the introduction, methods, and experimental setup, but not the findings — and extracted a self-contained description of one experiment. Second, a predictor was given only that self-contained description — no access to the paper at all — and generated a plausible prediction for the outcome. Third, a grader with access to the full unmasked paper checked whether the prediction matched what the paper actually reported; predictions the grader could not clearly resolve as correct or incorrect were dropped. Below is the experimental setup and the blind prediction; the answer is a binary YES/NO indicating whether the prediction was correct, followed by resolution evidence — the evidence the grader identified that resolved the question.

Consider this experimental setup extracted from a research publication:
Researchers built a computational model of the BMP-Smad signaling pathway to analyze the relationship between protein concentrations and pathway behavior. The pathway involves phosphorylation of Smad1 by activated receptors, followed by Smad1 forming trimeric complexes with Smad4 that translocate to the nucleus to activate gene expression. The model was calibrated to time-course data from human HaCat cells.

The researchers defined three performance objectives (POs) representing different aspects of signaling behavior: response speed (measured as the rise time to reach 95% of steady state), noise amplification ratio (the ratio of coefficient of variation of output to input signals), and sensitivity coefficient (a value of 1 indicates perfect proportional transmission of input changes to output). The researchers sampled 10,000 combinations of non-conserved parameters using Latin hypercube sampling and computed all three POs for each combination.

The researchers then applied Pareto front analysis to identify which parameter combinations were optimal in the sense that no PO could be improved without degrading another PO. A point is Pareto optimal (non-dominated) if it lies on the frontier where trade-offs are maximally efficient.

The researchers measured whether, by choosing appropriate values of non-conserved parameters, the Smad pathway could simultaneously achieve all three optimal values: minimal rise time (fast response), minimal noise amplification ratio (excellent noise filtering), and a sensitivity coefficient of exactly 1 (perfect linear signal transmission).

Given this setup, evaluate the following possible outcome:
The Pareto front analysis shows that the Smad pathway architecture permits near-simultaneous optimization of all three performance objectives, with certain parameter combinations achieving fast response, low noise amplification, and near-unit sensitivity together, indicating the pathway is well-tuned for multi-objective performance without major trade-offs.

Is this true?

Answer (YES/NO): NO